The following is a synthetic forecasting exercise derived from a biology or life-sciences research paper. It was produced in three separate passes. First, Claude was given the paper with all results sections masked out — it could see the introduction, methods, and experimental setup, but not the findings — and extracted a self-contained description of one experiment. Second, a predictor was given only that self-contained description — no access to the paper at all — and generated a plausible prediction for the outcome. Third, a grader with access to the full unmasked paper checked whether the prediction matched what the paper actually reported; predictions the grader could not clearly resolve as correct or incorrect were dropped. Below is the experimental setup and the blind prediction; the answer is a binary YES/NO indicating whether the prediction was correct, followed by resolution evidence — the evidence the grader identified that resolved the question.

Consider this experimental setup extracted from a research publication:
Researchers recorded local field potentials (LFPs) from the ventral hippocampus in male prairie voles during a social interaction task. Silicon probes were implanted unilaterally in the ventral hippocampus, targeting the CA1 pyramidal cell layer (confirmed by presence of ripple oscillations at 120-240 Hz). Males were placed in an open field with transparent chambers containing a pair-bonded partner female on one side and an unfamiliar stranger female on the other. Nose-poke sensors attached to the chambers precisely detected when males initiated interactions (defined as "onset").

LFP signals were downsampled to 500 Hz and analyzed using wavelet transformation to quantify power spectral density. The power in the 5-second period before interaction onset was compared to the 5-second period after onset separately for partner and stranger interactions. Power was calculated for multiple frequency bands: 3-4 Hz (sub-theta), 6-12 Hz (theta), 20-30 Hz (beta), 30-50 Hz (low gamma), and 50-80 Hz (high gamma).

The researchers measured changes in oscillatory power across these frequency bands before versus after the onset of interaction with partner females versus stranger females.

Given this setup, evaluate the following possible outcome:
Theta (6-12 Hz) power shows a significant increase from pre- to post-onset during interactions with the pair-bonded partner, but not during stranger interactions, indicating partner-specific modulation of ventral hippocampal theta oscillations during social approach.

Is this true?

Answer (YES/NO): NO